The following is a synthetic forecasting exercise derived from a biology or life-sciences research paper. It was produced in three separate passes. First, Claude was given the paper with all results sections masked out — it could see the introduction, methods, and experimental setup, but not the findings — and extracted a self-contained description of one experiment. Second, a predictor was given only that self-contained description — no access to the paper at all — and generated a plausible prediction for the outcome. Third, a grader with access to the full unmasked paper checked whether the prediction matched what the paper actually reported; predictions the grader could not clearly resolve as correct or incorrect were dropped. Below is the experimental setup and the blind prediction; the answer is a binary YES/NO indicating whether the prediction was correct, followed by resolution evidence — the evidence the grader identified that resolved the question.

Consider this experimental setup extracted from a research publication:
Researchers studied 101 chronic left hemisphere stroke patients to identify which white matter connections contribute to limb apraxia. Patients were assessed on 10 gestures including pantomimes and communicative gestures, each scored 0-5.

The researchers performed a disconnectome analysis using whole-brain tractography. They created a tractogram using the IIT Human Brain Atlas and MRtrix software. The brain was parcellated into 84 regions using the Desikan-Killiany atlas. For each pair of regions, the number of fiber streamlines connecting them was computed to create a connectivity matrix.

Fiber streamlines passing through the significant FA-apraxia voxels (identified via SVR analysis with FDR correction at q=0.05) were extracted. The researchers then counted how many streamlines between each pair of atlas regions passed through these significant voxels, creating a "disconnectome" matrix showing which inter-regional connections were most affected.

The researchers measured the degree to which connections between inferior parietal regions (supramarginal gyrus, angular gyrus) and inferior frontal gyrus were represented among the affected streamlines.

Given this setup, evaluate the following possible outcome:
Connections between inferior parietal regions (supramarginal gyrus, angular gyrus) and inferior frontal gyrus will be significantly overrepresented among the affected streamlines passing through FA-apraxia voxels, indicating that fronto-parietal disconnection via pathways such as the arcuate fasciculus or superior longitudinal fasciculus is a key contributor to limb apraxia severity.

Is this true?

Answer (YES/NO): NO